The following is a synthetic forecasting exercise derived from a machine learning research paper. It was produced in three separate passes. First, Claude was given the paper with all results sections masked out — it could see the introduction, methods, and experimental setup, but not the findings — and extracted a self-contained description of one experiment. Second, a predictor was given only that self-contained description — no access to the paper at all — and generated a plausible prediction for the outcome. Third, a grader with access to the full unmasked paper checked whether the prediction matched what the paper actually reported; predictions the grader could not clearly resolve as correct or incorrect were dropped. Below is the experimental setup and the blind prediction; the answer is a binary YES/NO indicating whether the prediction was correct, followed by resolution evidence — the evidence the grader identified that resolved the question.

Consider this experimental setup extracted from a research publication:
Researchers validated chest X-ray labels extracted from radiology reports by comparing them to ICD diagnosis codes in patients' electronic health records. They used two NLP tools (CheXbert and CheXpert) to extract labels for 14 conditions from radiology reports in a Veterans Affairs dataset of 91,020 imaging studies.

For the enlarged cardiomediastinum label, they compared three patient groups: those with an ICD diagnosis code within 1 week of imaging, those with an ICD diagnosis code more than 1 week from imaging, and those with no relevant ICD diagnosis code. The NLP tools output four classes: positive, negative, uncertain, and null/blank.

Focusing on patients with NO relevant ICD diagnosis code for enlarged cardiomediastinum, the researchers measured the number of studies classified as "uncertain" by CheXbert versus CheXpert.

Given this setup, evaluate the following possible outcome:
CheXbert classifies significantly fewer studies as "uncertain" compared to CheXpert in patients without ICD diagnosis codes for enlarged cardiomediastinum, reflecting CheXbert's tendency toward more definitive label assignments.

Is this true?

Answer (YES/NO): NO